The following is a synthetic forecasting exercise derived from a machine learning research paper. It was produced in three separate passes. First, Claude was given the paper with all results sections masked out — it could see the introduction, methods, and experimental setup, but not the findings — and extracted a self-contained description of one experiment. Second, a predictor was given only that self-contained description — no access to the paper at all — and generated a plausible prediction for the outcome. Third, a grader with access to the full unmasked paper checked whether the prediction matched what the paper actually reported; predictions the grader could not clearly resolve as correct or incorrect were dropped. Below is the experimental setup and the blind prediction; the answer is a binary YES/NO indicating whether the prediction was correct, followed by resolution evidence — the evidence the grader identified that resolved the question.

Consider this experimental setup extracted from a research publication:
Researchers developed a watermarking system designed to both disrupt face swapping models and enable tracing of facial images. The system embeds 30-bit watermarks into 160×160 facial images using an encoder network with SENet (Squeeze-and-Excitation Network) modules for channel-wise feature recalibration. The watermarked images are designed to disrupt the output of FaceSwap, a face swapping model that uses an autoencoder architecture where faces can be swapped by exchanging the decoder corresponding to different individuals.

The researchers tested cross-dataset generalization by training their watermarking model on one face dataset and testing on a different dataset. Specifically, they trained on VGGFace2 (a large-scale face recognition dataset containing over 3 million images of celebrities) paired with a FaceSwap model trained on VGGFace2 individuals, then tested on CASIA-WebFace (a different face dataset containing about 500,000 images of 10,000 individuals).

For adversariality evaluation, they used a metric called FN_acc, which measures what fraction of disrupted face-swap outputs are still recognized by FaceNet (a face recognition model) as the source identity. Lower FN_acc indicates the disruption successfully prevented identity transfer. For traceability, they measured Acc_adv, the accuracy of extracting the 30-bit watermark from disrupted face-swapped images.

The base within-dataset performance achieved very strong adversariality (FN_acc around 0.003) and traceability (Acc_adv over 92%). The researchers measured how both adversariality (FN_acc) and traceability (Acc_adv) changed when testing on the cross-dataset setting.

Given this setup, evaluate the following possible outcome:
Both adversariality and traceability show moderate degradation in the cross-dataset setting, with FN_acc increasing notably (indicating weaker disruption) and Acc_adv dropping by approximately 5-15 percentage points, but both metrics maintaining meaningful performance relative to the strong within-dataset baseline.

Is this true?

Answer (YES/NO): YES